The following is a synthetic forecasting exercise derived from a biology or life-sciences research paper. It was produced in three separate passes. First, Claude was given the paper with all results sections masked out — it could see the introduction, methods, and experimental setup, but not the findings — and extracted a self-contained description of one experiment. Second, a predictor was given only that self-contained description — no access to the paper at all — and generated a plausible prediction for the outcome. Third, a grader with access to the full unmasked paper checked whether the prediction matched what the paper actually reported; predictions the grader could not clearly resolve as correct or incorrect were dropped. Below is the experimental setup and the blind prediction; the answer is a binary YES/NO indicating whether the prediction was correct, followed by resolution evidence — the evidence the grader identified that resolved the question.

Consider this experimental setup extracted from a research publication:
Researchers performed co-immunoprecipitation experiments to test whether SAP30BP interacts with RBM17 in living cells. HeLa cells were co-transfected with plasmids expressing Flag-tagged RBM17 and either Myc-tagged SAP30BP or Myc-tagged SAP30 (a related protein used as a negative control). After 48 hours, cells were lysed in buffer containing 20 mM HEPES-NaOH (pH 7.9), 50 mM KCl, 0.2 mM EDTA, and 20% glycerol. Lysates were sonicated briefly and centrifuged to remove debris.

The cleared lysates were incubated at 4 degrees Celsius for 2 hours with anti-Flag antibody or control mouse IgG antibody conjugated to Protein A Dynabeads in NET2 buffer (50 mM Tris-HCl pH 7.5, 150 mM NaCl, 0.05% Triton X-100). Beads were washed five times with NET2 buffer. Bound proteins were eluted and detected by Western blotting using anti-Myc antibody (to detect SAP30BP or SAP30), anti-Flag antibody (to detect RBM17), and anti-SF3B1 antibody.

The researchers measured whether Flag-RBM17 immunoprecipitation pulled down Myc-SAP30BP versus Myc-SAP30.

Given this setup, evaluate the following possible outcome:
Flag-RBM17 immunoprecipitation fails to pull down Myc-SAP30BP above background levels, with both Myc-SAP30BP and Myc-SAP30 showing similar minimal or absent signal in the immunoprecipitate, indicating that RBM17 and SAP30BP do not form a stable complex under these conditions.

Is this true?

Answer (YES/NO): NO